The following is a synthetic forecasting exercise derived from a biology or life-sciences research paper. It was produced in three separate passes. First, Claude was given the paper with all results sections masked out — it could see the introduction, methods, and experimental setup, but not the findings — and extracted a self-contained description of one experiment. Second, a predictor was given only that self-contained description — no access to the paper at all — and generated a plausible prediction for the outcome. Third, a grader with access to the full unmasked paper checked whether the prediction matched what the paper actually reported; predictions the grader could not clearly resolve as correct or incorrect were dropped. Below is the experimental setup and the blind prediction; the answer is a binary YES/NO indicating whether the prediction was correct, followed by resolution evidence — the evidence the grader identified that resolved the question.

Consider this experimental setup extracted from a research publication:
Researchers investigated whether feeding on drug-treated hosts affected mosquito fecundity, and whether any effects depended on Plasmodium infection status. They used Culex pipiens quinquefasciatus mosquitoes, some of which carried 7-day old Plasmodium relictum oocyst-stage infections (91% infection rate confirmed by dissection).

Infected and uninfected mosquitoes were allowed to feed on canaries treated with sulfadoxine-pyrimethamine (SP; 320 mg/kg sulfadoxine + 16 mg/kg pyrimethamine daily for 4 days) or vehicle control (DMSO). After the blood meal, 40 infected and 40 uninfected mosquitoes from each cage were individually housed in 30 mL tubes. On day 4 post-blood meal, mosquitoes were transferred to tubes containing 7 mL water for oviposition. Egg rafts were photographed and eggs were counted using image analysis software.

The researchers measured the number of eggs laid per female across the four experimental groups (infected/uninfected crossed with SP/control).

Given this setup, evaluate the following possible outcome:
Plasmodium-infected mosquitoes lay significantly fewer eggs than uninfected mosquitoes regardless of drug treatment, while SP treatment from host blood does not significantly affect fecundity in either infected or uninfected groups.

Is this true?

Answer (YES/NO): NO